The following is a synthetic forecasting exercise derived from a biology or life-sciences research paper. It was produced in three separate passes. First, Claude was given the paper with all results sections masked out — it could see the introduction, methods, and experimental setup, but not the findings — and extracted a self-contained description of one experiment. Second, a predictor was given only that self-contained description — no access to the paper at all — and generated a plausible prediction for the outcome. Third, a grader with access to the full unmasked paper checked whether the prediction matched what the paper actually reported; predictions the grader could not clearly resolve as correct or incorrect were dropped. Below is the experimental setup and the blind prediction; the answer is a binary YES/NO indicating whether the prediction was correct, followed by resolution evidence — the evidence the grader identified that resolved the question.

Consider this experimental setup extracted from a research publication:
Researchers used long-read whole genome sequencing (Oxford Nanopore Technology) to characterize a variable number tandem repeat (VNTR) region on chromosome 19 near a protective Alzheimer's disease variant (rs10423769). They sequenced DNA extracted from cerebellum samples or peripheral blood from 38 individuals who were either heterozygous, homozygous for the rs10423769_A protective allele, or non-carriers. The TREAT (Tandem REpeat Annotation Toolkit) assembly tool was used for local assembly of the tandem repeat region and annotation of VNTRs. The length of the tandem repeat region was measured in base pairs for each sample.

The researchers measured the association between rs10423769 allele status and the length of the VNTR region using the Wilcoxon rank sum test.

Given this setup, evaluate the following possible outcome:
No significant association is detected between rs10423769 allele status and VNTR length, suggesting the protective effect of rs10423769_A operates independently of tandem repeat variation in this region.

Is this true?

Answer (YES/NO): NO